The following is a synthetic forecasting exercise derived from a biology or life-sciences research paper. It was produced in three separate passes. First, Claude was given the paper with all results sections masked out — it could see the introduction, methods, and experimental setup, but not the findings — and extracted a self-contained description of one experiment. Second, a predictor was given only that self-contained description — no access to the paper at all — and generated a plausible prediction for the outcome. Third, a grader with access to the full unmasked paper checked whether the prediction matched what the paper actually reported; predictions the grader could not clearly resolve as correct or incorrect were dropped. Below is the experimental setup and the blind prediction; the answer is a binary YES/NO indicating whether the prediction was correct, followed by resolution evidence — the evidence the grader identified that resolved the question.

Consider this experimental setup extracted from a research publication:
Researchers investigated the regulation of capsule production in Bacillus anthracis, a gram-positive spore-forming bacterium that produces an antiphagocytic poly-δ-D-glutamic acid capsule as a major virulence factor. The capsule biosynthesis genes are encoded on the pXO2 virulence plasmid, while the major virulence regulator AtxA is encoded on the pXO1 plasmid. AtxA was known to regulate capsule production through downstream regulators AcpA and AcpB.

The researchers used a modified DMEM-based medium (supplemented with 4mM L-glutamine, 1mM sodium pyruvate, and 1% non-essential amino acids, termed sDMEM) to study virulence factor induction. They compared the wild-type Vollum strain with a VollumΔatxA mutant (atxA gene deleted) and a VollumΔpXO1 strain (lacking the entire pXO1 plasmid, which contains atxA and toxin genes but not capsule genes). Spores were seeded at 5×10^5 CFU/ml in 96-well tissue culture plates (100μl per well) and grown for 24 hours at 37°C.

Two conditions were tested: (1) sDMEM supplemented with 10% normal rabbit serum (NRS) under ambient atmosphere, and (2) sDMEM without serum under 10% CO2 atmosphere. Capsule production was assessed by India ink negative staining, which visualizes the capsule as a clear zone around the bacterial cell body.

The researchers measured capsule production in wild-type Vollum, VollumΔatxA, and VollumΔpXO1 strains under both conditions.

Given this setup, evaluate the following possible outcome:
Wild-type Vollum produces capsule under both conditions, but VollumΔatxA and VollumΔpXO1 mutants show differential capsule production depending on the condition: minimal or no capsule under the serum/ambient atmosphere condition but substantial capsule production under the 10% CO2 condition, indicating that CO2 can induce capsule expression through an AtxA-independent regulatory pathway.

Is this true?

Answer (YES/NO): YES